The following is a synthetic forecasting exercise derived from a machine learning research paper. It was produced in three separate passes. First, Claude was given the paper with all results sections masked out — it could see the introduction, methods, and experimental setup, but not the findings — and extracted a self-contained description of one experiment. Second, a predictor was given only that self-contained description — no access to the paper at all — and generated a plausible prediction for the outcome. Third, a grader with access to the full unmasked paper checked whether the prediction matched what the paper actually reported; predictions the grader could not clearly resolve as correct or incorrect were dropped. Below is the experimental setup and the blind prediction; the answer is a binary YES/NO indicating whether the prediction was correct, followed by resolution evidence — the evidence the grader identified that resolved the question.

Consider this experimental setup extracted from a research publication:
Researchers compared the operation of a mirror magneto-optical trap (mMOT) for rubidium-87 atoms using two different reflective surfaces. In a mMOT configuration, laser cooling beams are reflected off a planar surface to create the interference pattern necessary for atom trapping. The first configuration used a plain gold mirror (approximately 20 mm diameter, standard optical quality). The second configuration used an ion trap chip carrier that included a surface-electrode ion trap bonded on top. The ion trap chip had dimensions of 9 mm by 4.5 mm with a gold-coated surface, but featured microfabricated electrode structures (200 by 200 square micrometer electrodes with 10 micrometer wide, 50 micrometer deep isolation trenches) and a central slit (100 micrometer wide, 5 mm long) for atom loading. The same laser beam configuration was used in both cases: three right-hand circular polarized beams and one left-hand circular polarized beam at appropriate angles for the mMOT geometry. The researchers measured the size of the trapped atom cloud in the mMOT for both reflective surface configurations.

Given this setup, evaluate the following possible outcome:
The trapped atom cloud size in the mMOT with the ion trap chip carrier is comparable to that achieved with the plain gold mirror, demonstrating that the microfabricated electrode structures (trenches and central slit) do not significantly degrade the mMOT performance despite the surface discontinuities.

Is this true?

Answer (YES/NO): NO